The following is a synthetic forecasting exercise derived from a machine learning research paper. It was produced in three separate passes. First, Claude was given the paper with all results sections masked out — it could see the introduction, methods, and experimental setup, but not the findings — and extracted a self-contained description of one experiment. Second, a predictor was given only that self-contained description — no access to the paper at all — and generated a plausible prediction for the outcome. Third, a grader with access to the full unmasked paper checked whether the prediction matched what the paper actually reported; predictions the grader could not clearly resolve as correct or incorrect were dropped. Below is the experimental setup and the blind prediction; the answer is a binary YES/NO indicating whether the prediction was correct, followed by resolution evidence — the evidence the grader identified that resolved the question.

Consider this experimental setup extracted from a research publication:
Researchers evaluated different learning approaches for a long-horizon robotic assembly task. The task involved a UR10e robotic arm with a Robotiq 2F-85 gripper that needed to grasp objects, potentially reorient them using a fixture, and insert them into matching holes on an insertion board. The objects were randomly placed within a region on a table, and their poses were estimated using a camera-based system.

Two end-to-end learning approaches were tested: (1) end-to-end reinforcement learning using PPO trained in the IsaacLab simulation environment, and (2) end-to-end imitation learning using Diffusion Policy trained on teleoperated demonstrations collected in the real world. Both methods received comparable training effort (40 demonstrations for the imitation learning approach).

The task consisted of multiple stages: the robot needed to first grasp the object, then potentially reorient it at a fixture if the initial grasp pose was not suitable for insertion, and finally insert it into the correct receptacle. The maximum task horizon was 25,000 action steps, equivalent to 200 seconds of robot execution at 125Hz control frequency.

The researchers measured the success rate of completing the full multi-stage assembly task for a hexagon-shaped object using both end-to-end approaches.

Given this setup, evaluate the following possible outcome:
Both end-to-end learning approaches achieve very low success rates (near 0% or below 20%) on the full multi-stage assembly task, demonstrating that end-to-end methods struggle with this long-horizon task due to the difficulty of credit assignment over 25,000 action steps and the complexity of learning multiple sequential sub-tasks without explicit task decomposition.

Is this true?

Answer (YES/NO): YES